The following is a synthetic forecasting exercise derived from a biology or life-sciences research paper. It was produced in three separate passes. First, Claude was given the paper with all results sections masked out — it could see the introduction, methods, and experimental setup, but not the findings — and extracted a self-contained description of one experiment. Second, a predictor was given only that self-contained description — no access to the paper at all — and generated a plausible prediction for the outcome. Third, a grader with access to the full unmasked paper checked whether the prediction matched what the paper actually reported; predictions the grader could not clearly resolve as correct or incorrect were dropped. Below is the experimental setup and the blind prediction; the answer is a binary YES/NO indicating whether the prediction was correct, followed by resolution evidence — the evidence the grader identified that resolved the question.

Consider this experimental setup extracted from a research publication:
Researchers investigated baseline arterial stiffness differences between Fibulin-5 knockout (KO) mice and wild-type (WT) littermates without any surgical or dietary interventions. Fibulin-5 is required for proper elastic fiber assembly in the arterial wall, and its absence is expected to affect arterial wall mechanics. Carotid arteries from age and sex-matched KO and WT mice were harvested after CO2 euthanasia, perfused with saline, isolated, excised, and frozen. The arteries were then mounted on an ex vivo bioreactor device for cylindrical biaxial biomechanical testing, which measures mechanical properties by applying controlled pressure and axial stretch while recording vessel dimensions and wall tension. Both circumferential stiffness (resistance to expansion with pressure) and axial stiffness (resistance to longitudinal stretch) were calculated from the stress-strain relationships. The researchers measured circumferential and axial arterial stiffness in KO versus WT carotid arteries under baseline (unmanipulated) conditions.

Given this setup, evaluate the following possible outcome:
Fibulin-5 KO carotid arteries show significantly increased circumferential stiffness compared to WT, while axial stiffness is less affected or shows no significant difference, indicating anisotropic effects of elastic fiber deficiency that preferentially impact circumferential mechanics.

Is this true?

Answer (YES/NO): NO